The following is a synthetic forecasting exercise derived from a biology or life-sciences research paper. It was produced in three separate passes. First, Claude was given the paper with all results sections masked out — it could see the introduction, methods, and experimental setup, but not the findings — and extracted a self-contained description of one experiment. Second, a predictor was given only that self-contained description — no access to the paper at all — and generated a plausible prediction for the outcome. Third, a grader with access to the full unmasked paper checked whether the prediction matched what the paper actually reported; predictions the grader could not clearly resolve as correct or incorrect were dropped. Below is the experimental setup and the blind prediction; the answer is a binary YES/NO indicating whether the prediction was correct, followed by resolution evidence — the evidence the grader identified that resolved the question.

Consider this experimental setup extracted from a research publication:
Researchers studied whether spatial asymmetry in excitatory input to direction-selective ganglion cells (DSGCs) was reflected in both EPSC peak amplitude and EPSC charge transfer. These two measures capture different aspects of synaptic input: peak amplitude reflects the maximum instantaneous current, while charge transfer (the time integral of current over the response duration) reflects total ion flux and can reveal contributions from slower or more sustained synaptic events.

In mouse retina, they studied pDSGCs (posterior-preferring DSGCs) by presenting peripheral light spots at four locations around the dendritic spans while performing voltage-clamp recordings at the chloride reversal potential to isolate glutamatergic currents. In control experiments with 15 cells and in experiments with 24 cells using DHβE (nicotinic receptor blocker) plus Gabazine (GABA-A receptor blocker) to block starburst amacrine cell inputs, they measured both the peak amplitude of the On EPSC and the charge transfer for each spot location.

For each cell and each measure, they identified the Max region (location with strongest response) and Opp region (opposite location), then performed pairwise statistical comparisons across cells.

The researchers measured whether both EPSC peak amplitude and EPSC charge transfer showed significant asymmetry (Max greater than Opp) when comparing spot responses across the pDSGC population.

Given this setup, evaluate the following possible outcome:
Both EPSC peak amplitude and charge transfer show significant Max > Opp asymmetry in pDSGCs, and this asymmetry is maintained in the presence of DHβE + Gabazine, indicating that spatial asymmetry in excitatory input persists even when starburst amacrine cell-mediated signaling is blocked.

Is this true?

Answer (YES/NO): YES